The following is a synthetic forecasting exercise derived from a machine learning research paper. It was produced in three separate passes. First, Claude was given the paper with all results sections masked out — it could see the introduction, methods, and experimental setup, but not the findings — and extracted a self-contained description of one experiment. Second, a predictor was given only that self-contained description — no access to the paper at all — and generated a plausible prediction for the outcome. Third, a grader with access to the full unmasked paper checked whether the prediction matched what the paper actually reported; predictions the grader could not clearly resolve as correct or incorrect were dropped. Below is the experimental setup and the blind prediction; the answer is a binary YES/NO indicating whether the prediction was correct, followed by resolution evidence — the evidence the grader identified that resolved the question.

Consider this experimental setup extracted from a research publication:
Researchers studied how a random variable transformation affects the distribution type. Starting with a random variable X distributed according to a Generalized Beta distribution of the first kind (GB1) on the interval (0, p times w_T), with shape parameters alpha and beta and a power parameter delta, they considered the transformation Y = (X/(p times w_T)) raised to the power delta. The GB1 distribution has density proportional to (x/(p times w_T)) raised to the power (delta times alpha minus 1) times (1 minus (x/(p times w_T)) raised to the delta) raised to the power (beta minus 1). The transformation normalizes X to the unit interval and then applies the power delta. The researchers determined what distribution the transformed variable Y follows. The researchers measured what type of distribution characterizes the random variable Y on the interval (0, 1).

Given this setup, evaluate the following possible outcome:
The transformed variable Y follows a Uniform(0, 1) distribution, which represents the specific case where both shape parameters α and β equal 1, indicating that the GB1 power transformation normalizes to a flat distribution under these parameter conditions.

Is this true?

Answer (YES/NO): NO